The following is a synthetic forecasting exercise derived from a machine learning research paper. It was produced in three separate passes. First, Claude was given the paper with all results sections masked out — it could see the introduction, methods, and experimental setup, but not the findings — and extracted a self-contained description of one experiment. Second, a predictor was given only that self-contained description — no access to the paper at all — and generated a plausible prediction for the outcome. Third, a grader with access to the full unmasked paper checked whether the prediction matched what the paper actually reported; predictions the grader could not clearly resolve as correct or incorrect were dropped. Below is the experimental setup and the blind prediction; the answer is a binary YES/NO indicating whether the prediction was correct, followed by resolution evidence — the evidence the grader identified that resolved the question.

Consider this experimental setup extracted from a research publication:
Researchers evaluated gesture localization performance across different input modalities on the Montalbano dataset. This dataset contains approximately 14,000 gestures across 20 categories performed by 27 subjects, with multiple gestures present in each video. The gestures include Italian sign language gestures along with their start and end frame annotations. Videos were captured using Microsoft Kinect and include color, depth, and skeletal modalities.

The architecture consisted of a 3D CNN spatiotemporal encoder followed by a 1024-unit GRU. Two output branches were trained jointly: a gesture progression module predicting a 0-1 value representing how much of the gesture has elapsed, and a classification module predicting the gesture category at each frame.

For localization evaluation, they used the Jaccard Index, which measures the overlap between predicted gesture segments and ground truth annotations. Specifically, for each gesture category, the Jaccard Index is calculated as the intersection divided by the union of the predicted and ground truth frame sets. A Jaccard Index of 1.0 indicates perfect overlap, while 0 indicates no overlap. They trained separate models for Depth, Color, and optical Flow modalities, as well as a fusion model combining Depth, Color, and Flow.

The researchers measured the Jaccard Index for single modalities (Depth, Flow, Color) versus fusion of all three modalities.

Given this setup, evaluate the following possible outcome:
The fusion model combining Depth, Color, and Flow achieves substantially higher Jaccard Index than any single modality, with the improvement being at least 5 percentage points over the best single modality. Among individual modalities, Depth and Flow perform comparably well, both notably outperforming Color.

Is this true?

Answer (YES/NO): NO